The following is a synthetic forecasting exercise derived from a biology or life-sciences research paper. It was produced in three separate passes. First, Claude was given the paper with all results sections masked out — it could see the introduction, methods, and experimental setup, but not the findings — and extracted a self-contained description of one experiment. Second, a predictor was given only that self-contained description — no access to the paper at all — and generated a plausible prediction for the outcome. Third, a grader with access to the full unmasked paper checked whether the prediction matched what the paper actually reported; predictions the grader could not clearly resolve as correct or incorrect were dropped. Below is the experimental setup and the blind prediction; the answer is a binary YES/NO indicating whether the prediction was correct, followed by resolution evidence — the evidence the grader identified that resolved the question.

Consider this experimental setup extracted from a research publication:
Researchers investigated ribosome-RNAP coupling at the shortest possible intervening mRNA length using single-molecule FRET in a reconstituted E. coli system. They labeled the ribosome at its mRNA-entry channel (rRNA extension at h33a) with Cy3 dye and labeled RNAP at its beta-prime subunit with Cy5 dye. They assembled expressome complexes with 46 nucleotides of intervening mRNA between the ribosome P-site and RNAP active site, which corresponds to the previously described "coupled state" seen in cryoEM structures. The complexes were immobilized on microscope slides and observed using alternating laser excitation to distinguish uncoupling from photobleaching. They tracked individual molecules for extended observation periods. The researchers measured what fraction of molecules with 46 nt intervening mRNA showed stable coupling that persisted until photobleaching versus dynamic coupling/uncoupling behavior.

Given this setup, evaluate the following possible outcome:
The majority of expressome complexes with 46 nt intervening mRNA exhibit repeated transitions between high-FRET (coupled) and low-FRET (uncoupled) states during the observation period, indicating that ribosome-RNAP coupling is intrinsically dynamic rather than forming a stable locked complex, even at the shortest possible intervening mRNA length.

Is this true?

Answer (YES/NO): NO